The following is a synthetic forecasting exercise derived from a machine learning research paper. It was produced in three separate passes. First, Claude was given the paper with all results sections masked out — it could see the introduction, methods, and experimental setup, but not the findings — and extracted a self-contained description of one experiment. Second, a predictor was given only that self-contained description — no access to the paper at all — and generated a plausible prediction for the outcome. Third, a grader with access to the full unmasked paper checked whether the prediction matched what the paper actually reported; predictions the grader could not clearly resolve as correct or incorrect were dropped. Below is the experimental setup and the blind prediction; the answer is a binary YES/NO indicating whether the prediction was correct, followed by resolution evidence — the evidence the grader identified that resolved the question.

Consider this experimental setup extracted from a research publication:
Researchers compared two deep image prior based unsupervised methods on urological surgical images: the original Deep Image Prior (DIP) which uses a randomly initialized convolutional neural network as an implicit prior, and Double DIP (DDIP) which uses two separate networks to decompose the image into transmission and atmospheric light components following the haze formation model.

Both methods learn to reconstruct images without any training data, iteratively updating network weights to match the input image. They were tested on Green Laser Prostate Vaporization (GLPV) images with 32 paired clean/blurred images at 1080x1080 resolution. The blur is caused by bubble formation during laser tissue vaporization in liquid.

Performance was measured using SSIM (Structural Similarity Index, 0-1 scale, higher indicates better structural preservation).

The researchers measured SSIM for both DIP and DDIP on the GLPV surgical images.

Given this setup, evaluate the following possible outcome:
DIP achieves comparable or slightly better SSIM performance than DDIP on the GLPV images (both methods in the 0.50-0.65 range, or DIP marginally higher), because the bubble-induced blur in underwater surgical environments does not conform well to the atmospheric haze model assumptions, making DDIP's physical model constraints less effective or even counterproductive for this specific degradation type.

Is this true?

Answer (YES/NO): NO